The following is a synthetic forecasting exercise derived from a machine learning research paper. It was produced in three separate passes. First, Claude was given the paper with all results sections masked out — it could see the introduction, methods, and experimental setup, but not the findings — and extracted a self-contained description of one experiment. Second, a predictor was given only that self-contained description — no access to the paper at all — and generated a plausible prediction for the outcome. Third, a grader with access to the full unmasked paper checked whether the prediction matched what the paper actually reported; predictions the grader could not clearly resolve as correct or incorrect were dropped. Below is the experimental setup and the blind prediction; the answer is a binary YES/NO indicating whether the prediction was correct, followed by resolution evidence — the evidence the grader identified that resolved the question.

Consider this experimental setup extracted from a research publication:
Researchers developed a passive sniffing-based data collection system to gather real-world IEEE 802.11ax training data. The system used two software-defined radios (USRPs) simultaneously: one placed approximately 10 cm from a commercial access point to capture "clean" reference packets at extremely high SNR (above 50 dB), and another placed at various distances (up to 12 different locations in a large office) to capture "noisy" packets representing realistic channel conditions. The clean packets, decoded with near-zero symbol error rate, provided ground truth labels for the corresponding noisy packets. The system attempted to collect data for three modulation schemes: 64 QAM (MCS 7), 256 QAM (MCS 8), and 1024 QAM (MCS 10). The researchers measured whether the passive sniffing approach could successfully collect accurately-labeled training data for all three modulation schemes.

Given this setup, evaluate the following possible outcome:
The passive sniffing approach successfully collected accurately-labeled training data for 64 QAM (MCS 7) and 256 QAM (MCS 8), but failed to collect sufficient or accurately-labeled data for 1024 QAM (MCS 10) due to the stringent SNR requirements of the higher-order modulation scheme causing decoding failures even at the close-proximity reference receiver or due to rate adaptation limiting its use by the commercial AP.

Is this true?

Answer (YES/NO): YES